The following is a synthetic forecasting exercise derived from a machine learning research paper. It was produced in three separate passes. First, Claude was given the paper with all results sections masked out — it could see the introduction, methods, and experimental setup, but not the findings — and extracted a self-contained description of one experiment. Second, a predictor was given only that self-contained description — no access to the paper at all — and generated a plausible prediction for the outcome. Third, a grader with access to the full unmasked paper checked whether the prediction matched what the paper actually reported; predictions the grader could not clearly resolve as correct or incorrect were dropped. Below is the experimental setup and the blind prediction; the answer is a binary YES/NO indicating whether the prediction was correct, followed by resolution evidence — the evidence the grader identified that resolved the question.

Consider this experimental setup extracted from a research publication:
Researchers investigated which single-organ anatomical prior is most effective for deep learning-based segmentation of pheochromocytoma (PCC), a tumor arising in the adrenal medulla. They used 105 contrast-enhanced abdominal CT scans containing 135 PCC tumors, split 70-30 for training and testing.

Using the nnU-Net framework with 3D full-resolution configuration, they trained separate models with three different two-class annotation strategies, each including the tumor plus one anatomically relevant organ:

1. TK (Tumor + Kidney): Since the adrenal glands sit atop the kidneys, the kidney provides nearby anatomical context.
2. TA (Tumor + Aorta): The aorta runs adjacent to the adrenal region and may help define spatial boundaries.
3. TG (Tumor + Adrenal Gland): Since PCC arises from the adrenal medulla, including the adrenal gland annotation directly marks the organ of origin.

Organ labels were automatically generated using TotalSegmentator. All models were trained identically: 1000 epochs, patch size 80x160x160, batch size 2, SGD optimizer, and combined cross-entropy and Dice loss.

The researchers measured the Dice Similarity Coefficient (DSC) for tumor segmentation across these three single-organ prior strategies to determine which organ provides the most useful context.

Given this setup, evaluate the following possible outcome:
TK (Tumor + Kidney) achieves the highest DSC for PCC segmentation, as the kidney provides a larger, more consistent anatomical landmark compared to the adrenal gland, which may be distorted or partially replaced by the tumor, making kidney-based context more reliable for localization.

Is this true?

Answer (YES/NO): YES